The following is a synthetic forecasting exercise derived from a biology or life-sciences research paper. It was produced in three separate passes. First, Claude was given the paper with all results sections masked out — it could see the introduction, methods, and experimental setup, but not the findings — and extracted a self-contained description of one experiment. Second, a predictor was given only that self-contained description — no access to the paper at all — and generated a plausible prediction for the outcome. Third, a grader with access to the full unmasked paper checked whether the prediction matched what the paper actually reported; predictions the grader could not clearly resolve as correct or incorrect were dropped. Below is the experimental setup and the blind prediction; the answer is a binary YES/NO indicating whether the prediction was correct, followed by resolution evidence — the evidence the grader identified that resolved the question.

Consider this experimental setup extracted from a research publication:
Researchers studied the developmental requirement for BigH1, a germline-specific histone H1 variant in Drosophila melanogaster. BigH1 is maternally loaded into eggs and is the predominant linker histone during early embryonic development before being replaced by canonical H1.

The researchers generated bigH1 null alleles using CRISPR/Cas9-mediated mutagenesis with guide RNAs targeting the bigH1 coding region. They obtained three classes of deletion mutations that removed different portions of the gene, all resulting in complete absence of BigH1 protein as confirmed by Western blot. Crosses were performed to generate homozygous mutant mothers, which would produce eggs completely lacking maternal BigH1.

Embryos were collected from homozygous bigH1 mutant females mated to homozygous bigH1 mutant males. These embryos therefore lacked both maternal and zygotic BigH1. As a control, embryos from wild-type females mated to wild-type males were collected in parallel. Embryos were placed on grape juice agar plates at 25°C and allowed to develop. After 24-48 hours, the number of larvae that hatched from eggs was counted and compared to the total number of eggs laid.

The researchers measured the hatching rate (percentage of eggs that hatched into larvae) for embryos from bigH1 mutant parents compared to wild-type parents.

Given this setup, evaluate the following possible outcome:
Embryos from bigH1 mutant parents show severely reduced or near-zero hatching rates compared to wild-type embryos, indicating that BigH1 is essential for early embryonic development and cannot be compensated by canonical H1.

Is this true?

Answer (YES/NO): NO